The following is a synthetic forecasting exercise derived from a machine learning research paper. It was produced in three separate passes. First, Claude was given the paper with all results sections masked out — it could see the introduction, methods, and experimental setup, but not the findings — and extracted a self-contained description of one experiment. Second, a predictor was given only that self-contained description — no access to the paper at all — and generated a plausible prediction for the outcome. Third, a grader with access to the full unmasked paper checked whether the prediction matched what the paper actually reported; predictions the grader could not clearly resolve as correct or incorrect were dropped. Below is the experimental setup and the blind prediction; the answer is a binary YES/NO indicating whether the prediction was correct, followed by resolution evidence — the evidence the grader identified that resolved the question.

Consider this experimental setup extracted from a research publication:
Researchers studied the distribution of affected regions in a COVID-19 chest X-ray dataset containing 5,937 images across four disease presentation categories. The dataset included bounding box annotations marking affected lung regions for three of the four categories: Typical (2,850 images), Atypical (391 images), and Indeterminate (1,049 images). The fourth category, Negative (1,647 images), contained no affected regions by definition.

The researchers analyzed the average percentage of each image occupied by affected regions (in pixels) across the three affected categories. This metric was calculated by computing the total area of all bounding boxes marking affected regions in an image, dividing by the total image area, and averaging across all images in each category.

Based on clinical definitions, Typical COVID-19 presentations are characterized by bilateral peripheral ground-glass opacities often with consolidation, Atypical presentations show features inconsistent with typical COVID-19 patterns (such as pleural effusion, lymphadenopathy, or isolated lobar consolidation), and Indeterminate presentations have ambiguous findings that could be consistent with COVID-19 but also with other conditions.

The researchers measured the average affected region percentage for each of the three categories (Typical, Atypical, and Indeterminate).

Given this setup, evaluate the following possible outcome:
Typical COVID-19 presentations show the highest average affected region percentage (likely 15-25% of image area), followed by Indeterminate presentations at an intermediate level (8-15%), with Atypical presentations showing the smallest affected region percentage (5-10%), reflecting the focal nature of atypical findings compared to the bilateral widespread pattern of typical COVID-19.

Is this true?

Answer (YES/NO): NO